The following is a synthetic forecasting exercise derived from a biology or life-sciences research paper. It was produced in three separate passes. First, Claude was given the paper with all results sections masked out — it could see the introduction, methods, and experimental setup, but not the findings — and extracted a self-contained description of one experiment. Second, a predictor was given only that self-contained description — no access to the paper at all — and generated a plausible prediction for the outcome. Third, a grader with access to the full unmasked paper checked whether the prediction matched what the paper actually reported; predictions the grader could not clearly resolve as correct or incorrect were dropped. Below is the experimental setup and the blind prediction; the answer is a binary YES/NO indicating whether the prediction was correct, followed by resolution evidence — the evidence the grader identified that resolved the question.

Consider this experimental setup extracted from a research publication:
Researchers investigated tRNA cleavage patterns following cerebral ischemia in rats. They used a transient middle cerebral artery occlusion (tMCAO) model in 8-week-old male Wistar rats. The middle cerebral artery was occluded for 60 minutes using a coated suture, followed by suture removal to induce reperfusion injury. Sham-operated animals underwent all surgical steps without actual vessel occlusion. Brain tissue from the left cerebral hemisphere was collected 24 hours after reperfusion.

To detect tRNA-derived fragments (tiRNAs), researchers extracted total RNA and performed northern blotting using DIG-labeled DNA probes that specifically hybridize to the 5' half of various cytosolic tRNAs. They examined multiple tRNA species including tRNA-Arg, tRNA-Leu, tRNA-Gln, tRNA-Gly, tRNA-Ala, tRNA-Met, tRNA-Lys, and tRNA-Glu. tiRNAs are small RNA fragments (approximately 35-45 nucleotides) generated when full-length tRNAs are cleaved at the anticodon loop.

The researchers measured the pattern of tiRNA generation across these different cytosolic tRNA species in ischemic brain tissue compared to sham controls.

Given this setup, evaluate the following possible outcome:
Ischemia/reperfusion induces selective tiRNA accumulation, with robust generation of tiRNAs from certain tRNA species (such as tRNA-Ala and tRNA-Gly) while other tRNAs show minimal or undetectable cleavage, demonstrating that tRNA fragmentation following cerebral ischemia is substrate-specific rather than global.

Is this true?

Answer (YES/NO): YES